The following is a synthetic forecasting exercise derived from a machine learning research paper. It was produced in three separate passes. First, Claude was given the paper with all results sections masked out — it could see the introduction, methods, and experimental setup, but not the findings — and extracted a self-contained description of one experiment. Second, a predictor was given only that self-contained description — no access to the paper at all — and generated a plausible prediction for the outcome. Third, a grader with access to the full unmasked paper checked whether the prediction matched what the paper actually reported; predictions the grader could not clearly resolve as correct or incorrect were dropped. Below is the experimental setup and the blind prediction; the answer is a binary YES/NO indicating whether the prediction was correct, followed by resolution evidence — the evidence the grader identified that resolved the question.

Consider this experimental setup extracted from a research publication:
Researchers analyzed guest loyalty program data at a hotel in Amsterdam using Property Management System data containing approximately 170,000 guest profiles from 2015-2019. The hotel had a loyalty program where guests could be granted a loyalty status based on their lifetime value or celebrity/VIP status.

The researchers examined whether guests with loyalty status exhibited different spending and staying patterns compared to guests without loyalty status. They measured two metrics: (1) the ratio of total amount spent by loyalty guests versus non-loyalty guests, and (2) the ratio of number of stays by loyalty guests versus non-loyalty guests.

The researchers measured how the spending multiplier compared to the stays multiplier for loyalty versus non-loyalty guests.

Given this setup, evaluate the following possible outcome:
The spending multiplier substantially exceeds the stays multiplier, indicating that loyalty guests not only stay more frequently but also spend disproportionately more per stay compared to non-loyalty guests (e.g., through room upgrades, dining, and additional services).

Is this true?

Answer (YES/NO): NO